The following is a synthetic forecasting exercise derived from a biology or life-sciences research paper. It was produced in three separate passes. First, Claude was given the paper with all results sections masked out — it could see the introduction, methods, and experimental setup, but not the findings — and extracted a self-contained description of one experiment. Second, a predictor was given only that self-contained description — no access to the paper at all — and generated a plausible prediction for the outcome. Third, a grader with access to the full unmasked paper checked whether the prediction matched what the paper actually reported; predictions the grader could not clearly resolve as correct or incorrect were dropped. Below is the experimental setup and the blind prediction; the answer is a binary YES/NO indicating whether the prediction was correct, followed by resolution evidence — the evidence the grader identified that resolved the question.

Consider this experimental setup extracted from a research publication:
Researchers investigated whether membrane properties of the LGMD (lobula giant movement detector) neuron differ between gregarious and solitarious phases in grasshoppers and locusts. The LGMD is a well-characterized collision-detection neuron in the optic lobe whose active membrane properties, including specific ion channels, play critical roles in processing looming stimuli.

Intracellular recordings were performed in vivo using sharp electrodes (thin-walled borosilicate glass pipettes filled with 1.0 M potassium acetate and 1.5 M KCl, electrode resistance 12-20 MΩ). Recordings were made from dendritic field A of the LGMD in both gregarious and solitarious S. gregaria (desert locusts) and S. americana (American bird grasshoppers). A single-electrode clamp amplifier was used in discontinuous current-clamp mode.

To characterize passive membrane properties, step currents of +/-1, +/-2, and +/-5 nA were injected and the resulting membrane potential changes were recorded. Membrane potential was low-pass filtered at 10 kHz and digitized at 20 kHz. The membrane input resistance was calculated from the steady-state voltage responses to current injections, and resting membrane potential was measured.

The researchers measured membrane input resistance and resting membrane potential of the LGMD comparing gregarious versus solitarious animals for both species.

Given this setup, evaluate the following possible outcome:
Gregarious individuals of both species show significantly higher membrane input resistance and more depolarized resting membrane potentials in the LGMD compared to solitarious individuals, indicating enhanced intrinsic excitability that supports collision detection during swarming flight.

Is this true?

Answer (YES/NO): NO